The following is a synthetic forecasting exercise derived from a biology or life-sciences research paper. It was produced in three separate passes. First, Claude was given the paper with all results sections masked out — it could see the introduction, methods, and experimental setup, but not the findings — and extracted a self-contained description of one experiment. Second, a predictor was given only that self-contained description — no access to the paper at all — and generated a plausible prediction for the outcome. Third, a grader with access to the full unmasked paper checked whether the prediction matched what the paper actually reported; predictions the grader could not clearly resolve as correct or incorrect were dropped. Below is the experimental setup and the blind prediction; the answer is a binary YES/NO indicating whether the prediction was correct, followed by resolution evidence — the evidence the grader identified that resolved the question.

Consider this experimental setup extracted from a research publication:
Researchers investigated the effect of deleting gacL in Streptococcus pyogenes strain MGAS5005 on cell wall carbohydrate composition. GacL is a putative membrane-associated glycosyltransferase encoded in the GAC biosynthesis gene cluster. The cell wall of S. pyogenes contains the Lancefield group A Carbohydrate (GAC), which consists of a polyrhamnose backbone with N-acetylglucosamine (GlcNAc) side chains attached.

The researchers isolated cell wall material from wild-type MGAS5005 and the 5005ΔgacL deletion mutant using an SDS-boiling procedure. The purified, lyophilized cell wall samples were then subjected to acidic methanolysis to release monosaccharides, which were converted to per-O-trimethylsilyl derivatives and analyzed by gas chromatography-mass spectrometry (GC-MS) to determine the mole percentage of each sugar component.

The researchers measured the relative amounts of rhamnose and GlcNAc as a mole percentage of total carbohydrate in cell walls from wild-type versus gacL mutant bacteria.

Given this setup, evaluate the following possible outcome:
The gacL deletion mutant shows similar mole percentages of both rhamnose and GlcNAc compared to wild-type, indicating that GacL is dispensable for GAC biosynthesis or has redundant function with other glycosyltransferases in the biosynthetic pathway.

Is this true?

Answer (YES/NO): NO